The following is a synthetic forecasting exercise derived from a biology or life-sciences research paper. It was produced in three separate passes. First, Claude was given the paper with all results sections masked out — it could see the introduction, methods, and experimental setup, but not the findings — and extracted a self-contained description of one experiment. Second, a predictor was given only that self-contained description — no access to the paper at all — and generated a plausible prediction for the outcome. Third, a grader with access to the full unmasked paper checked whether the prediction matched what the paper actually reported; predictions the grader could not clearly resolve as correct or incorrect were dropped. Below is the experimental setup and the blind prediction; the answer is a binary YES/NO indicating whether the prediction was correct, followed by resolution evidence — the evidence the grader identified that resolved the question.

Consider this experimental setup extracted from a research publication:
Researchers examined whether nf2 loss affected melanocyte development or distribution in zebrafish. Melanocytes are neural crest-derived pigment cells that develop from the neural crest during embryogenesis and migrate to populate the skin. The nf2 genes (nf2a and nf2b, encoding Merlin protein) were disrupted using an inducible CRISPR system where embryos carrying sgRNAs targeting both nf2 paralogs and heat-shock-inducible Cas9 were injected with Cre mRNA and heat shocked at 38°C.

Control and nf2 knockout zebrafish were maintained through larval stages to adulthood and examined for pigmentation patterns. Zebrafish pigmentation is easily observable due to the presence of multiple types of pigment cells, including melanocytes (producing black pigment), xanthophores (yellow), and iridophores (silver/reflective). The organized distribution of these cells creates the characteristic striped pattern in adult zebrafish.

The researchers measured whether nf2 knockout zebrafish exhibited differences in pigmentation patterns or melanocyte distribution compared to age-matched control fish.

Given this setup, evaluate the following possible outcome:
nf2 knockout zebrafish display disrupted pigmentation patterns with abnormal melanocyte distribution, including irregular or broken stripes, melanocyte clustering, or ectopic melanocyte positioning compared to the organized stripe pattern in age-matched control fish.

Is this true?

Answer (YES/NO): YES